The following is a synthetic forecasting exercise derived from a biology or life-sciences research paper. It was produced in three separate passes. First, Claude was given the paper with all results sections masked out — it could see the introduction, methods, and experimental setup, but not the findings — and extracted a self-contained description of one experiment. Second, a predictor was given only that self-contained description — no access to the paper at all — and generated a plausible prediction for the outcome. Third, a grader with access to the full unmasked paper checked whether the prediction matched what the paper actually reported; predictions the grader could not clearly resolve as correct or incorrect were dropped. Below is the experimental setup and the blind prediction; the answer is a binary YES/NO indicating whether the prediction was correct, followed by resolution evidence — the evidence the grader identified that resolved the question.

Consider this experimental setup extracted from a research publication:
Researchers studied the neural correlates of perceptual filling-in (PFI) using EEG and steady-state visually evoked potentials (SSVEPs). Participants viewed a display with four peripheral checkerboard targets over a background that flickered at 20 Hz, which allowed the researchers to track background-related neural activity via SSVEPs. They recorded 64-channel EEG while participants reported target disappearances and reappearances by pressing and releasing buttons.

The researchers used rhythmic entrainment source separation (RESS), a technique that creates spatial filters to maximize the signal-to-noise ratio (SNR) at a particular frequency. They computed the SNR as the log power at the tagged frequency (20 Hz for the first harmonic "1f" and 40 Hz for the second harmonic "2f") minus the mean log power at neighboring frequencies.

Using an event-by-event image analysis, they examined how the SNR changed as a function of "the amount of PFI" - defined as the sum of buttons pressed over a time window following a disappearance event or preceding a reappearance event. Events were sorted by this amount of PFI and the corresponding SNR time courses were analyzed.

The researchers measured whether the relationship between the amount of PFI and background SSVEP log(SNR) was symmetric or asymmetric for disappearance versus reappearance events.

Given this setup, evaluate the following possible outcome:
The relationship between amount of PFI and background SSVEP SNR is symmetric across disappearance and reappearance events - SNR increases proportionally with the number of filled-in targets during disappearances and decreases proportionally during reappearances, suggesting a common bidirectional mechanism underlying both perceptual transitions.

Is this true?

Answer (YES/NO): NO